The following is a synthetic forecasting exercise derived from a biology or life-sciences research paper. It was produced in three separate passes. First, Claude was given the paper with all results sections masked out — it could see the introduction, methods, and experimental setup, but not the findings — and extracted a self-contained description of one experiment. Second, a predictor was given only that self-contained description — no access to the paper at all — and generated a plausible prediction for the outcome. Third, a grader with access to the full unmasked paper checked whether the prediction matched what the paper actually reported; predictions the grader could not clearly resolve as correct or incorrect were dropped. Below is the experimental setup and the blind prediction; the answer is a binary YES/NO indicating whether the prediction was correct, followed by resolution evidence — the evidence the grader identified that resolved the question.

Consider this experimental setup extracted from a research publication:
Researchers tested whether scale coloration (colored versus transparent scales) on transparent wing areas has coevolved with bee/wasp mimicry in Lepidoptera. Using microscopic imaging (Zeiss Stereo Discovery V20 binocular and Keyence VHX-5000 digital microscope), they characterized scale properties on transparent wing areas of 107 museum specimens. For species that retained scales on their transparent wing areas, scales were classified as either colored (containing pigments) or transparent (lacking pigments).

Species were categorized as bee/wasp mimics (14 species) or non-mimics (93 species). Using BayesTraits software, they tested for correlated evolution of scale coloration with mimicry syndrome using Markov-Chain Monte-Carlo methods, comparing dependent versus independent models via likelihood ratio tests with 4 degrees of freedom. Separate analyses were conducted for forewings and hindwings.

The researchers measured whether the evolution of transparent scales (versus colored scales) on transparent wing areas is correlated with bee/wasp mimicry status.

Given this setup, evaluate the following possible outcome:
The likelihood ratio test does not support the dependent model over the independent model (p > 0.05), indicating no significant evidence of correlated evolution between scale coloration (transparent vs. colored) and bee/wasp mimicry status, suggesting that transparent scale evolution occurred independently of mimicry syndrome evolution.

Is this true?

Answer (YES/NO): NO